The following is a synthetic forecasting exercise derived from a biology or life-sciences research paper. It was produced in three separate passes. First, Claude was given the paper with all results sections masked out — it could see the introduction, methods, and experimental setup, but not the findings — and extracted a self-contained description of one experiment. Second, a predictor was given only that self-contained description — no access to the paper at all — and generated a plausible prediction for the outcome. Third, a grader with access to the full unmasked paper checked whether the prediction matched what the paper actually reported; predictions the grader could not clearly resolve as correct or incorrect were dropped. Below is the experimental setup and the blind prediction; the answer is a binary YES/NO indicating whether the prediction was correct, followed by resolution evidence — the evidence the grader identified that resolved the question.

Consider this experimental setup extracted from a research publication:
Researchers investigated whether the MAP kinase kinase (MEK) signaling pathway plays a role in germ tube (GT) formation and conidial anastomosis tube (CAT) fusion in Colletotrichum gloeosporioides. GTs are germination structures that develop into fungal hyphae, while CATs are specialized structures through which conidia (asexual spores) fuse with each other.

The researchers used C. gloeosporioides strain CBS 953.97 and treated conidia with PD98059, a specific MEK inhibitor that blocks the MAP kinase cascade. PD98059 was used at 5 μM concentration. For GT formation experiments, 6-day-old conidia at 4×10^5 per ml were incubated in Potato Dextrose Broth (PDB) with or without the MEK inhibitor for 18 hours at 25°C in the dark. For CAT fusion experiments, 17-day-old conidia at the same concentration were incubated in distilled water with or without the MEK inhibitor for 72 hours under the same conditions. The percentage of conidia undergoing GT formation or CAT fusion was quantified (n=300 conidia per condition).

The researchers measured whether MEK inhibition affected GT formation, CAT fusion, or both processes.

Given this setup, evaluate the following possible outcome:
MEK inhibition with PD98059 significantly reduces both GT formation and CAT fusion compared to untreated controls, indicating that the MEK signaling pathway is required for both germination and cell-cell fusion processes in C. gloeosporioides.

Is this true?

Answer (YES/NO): NO